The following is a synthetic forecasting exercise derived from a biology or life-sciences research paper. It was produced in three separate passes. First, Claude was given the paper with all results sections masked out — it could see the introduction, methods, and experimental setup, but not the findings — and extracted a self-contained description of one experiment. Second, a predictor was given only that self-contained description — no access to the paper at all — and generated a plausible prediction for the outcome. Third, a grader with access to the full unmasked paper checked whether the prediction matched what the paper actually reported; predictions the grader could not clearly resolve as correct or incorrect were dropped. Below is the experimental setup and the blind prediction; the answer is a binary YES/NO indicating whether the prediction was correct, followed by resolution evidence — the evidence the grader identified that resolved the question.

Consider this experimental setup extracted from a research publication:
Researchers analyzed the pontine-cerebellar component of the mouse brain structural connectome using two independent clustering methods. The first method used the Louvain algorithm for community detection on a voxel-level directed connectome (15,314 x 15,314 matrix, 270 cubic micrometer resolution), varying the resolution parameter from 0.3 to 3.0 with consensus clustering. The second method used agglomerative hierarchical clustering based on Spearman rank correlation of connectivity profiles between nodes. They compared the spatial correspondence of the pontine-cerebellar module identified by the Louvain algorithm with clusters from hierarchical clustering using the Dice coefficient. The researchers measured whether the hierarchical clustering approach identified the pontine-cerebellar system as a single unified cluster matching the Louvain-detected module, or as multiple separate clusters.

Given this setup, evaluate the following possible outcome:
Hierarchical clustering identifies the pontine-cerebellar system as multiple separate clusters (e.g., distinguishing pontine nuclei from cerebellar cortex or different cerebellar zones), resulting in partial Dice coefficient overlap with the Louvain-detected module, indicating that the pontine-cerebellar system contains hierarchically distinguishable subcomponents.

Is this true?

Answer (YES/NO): YES